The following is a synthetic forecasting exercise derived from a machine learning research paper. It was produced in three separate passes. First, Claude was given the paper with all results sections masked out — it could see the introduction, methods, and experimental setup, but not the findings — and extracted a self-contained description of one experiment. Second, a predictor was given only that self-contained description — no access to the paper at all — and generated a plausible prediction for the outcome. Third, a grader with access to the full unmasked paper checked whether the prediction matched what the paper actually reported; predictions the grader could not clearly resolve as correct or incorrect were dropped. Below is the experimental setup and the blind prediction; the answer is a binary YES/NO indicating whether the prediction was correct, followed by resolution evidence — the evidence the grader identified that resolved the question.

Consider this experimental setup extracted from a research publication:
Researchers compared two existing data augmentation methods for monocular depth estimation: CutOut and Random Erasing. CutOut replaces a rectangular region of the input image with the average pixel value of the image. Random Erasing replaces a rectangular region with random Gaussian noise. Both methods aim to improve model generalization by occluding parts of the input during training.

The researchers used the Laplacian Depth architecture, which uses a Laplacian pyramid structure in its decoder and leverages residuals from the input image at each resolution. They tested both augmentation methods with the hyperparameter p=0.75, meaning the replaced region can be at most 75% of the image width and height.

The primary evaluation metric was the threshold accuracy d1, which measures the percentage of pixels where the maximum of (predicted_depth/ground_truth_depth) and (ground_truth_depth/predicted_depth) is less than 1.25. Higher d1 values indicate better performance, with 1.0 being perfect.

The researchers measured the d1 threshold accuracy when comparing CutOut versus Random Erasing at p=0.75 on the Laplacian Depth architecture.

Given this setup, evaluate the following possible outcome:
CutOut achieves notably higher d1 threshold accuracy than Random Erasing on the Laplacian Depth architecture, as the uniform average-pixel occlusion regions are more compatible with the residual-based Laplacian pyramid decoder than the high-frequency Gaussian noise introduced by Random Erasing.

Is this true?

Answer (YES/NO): NO